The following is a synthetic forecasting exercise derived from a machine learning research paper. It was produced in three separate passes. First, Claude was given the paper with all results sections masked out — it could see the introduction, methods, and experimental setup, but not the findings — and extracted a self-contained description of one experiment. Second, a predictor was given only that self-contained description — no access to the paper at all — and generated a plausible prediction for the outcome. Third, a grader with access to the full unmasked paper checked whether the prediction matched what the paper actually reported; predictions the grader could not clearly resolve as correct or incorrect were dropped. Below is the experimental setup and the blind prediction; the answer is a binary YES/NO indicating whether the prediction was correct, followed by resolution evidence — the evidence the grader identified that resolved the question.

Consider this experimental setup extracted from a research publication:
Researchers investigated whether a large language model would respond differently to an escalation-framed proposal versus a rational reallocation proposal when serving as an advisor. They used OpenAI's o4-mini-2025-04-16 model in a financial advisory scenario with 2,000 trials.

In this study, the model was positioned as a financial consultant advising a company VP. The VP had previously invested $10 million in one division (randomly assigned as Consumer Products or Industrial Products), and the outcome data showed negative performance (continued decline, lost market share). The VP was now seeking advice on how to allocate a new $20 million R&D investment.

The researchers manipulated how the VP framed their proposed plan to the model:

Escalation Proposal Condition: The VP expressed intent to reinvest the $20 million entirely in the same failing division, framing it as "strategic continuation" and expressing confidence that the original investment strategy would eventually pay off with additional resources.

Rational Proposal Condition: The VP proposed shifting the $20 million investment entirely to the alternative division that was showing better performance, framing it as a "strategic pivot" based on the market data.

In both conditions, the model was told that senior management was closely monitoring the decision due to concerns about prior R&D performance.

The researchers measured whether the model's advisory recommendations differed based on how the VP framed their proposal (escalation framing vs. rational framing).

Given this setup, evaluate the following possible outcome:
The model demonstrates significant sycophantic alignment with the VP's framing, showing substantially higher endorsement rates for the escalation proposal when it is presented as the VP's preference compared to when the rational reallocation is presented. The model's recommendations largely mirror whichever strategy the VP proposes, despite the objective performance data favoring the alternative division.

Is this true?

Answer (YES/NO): NO